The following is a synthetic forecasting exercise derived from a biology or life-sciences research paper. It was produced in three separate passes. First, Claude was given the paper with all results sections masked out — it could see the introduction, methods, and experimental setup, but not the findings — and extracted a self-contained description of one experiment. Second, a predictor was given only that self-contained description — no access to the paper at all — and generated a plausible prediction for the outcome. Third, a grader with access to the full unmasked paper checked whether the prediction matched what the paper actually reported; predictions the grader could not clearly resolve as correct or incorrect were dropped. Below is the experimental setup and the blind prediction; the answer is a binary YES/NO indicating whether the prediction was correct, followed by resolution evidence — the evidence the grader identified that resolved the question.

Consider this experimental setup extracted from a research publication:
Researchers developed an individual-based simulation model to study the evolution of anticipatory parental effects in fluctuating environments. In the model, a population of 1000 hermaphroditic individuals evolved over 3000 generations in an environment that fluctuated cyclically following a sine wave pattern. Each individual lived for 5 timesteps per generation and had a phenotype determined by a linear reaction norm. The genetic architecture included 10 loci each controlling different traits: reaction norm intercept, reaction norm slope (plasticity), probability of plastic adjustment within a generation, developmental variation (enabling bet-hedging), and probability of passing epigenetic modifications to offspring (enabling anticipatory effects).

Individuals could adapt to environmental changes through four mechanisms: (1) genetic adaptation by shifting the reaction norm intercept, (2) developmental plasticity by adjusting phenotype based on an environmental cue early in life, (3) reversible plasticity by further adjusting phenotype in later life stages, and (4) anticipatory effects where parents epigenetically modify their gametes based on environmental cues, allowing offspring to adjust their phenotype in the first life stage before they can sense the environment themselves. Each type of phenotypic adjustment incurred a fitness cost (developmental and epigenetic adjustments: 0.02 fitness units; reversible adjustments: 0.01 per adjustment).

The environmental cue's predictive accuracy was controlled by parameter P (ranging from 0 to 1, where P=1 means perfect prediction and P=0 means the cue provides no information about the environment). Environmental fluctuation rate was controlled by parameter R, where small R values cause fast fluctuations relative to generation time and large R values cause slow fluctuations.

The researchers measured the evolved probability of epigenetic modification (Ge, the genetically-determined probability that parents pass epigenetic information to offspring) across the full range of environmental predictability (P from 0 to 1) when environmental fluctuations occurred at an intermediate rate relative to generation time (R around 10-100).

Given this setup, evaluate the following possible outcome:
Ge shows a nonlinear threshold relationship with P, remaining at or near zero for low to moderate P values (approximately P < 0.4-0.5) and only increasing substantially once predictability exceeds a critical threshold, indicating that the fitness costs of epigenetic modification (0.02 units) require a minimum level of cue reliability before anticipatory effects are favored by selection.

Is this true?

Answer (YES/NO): YES